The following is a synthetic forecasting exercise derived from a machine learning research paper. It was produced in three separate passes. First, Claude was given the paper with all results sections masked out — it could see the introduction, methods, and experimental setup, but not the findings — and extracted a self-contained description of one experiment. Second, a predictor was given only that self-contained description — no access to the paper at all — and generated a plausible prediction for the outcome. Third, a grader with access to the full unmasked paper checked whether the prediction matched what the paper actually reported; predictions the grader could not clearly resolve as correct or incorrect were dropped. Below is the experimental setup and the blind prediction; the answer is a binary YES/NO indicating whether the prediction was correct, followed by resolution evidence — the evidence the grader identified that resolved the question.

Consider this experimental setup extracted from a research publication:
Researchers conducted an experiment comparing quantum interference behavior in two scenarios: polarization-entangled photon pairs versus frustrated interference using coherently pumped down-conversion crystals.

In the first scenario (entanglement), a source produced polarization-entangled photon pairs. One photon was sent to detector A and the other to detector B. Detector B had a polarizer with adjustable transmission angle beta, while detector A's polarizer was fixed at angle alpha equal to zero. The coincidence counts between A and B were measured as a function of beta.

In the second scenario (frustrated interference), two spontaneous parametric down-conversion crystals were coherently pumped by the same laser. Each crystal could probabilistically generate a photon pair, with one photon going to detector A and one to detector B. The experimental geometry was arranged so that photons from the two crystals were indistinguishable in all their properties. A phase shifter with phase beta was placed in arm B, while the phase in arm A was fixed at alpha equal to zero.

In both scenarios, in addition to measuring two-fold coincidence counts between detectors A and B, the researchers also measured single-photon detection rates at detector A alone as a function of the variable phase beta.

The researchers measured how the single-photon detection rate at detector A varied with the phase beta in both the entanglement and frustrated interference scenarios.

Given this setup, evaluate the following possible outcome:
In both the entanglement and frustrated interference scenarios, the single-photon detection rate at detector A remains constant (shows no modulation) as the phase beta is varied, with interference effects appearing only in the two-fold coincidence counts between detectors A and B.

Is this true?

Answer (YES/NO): NO